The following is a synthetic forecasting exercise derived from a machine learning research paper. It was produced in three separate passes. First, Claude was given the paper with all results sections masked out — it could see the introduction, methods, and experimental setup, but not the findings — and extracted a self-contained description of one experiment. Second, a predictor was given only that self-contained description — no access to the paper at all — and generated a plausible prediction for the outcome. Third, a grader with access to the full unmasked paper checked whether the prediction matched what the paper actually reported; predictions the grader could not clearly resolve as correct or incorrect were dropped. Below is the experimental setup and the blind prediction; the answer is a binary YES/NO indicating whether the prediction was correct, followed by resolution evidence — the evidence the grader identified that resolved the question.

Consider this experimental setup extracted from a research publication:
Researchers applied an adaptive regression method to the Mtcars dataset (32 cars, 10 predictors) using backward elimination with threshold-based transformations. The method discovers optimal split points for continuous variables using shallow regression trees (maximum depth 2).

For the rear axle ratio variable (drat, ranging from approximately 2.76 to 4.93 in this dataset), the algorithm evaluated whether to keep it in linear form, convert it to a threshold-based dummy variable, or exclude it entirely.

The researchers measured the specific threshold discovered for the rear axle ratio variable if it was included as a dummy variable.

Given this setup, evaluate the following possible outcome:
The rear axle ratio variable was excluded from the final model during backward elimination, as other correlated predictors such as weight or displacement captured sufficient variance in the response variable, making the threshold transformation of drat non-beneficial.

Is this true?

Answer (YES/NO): NO